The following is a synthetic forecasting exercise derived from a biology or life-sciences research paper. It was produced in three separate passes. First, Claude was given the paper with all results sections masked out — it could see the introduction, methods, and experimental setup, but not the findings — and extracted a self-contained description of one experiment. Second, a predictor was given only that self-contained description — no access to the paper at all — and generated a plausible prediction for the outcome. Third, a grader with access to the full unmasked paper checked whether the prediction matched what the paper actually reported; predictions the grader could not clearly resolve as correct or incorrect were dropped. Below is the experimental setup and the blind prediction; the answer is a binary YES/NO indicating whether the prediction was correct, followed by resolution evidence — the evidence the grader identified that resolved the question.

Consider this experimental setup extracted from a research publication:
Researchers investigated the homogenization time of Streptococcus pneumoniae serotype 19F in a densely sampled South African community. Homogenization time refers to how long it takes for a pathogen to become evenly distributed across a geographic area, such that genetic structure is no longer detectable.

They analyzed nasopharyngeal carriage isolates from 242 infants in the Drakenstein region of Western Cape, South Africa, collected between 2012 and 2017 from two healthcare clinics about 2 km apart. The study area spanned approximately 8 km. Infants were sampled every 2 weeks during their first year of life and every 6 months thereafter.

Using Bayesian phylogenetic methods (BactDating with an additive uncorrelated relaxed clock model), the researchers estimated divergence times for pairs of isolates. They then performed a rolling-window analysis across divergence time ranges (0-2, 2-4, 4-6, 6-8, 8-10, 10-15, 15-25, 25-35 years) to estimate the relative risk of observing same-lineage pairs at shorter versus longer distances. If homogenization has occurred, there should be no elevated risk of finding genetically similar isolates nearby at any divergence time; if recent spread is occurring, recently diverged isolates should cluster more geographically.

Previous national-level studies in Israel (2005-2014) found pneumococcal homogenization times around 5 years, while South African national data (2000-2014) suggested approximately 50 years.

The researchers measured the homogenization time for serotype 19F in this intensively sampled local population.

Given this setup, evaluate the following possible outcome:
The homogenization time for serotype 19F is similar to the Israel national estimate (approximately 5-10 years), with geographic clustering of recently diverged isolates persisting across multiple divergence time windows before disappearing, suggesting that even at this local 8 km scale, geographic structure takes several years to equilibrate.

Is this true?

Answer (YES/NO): NO